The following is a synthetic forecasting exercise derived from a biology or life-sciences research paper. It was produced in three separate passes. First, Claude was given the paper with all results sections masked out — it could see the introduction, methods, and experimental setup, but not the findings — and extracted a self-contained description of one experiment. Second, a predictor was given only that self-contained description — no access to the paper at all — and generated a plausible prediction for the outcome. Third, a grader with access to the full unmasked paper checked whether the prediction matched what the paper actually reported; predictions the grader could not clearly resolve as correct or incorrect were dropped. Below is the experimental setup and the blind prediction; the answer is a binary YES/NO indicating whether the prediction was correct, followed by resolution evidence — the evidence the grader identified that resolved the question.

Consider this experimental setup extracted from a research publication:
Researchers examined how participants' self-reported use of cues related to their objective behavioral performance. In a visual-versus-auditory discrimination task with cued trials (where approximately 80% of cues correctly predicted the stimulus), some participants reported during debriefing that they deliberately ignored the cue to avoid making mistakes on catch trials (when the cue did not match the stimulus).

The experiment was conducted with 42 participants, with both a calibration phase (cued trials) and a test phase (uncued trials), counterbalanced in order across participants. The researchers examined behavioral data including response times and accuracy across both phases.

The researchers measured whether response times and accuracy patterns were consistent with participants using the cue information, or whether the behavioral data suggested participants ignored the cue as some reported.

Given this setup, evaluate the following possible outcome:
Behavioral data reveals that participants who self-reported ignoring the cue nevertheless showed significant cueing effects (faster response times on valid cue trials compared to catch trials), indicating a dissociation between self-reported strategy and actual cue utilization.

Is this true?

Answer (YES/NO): YES